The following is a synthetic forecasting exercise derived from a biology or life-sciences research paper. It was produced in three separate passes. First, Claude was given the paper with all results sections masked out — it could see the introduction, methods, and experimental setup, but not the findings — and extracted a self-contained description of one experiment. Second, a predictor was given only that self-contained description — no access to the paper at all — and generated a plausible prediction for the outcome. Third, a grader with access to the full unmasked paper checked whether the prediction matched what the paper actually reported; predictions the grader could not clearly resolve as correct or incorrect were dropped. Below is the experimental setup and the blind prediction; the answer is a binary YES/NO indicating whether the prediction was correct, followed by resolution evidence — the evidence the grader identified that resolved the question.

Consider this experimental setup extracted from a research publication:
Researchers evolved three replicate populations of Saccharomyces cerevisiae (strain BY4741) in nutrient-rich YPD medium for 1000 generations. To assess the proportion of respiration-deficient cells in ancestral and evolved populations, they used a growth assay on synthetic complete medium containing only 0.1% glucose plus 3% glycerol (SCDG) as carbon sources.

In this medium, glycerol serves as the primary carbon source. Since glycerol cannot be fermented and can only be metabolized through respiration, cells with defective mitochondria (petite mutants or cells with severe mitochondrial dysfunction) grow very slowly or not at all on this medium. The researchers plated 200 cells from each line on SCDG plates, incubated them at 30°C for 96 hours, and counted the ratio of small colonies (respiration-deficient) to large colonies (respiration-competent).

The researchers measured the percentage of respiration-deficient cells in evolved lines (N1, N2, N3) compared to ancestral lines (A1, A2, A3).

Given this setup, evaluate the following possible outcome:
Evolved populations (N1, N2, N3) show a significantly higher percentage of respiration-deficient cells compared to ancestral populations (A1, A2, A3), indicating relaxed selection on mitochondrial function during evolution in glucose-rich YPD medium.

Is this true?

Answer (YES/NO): NO